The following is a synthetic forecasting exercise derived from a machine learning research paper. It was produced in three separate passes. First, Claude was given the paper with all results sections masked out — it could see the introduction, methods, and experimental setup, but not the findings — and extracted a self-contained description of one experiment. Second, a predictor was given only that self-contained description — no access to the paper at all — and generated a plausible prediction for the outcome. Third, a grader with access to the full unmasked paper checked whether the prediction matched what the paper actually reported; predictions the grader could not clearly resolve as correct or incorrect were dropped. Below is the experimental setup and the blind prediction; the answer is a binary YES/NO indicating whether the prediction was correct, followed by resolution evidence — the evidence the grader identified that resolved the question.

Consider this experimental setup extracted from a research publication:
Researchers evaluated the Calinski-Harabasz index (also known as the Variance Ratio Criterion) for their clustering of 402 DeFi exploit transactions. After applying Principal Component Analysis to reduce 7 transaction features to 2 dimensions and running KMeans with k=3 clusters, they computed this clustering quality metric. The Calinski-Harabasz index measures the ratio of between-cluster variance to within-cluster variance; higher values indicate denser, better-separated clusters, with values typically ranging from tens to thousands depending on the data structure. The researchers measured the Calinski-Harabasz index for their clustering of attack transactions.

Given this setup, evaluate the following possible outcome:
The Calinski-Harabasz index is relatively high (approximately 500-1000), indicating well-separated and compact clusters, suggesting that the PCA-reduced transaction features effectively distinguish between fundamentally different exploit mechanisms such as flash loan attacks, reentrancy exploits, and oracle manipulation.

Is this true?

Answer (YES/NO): YES